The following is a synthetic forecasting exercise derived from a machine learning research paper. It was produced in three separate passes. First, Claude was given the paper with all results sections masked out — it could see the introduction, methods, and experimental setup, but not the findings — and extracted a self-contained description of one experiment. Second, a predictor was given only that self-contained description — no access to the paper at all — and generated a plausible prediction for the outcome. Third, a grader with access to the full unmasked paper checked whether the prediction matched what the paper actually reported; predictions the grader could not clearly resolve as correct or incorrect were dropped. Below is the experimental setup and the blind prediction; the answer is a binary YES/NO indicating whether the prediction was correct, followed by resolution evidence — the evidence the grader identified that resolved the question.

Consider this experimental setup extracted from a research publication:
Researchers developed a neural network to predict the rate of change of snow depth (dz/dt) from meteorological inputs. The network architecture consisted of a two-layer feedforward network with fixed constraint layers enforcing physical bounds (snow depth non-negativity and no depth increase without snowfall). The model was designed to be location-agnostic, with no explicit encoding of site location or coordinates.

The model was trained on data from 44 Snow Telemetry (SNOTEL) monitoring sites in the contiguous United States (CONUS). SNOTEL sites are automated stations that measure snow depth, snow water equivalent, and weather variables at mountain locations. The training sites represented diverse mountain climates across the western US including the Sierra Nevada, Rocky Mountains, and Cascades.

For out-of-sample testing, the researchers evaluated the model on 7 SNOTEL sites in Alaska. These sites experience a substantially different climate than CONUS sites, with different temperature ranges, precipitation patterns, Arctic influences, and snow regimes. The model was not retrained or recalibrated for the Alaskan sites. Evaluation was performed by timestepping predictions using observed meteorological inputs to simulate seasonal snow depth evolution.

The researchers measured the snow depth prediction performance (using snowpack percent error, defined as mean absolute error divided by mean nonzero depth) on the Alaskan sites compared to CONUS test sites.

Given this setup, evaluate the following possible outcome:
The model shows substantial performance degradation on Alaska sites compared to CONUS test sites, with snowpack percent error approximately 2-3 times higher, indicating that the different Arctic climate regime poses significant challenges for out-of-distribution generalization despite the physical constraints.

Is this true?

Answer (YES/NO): NO